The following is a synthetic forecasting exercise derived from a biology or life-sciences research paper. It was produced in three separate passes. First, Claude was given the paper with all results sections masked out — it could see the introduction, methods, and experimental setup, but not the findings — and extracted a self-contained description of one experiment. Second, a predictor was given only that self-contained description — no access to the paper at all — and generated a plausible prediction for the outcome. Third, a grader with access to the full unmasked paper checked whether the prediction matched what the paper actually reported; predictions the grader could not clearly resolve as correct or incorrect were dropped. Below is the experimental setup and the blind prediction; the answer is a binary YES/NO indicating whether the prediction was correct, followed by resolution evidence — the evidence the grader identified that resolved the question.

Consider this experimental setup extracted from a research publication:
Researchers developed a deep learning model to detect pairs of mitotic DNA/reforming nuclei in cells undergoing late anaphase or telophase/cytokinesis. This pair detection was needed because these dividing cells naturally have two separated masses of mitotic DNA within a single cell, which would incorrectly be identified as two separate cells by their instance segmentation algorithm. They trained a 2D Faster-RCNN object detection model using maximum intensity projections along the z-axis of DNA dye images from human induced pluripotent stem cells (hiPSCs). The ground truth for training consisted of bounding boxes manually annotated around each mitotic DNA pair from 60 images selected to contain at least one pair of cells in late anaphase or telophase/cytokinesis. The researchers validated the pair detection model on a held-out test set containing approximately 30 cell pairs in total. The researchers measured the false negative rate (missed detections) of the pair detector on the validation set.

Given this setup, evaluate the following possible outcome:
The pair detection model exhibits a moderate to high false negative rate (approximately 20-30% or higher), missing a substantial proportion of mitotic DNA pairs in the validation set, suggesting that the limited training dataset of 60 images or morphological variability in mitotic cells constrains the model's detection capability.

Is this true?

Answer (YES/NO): NO